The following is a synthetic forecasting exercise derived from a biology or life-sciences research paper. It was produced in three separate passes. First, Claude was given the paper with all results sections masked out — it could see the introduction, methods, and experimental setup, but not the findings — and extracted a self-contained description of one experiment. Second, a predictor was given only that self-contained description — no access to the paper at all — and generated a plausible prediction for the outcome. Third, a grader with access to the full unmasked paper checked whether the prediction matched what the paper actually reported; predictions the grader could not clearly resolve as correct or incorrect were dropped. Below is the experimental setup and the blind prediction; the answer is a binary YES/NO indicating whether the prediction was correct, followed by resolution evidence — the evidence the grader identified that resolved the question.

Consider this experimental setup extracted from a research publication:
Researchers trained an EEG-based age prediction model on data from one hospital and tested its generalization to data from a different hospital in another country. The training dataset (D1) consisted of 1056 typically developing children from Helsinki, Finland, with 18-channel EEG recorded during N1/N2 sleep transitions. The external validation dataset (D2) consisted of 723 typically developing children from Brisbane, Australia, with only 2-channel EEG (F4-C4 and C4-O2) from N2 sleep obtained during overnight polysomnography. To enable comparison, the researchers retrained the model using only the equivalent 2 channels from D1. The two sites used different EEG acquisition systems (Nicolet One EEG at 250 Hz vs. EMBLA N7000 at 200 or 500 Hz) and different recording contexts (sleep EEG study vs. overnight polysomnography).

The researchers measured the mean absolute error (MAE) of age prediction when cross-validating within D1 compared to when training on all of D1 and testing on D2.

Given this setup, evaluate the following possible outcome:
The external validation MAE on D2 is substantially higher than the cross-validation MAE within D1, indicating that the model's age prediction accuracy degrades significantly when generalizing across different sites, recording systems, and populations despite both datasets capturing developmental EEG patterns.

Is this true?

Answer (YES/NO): YES